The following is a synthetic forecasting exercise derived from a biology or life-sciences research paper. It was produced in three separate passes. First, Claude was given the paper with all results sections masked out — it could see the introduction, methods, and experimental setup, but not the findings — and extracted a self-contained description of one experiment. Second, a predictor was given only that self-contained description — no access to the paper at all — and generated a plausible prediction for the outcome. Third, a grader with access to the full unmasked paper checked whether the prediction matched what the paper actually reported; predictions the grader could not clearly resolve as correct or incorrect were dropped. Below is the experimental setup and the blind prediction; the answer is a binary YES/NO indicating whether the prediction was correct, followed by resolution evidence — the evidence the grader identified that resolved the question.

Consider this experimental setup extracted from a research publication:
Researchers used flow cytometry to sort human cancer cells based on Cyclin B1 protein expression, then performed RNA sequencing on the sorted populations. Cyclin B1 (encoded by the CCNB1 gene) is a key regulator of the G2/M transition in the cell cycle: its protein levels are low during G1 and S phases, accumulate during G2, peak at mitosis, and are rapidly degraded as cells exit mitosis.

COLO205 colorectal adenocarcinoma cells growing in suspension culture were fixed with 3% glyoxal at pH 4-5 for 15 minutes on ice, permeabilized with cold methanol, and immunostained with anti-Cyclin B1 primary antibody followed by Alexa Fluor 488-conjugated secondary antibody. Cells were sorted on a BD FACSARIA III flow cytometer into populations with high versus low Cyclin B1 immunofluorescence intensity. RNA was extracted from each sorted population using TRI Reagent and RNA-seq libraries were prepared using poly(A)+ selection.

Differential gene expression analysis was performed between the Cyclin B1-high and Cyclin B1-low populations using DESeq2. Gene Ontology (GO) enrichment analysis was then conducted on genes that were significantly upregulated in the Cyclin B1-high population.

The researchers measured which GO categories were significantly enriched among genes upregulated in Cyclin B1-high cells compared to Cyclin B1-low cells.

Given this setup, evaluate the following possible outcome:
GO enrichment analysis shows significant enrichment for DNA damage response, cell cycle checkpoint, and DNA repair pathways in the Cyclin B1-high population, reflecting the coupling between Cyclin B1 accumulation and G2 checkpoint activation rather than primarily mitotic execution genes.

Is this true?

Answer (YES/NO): NO